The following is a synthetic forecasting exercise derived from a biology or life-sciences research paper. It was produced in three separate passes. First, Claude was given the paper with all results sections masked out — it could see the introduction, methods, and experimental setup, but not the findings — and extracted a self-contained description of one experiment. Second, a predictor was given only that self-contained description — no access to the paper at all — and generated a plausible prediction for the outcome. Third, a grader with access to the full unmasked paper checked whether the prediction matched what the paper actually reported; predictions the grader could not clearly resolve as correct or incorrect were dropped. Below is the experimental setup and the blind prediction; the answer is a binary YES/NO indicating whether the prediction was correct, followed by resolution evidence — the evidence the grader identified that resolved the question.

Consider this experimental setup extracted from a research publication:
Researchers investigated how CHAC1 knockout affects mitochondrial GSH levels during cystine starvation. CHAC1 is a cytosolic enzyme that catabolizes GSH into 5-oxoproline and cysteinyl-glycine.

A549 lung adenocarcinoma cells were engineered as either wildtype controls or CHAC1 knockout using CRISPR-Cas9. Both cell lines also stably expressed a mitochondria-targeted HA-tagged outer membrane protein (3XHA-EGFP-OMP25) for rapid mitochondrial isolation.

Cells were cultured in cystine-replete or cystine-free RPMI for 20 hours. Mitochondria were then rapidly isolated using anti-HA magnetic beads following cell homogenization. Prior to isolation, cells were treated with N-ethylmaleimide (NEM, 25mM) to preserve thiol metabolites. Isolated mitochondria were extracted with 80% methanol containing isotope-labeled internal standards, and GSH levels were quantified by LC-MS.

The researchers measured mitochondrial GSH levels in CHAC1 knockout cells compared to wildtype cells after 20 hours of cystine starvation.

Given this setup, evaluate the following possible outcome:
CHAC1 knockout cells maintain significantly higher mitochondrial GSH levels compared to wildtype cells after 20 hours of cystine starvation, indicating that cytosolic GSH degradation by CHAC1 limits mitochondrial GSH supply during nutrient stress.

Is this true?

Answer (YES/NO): NO